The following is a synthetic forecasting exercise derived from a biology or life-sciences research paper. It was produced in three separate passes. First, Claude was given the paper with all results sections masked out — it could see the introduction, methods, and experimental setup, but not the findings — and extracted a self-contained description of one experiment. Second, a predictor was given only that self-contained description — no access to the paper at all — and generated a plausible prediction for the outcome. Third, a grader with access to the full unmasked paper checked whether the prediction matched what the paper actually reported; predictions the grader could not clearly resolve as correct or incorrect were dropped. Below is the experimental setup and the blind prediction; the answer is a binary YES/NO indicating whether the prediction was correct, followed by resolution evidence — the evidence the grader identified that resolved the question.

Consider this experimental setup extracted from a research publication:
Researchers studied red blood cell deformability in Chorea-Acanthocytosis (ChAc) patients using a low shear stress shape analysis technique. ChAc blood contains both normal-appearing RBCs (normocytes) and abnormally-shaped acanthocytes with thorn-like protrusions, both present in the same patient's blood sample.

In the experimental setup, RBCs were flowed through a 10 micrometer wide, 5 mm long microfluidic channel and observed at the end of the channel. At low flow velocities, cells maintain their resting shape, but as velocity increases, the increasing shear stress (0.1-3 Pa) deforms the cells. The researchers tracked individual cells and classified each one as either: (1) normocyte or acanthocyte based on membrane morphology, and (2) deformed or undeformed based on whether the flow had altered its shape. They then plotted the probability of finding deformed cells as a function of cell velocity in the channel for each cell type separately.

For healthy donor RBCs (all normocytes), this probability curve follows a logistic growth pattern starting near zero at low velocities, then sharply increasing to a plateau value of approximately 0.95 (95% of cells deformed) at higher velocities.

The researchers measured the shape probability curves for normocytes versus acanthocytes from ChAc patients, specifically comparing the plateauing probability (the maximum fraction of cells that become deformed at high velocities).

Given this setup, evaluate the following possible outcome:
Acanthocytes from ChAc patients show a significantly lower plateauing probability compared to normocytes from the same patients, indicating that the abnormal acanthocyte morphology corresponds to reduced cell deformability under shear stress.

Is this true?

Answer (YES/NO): YES